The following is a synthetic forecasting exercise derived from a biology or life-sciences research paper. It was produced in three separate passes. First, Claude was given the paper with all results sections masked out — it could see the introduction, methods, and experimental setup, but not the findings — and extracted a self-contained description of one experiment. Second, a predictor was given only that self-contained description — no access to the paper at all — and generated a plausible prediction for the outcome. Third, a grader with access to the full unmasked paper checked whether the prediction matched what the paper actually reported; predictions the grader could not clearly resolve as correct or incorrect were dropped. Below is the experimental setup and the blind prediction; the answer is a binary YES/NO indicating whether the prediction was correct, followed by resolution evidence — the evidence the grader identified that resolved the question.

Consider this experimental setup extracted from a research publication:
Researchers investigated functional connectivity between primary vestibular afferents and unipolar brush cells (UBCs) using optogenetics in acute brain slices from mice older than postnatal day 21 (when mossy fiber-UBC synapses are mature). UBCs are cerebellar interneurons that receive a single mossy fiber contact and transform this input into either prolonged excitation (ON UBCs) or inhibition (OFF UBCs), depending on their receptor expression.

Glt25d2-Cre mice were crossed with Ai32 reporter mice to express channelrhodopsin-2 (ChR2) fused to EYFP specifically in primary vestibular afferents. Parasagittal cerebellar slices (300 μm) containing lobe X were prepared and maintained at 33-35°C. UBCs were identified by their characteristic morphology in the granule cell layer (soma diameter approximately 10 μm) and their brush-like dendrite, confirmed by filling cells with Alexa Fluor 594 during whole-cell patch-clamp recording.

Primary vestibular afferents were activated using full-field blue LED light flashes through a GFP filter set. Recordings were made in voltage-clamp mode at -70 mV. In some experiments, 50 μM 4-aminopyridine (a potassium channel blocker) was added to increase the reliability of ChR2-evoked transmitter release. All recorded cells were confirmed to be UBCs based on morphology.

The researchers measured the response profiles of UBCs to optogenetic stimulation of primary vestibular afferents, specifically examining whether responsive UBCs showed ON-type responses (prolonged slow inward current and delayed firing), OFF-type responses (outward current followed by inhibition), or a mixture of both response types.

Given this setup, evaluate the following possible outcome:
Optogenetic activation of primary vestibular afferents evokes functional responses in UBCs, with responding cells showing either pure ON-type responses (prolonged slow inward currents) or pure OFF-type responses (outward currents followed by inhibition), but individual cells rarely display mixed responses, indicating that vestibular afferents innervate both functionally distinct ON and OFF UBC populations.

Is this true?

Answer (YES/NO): NO